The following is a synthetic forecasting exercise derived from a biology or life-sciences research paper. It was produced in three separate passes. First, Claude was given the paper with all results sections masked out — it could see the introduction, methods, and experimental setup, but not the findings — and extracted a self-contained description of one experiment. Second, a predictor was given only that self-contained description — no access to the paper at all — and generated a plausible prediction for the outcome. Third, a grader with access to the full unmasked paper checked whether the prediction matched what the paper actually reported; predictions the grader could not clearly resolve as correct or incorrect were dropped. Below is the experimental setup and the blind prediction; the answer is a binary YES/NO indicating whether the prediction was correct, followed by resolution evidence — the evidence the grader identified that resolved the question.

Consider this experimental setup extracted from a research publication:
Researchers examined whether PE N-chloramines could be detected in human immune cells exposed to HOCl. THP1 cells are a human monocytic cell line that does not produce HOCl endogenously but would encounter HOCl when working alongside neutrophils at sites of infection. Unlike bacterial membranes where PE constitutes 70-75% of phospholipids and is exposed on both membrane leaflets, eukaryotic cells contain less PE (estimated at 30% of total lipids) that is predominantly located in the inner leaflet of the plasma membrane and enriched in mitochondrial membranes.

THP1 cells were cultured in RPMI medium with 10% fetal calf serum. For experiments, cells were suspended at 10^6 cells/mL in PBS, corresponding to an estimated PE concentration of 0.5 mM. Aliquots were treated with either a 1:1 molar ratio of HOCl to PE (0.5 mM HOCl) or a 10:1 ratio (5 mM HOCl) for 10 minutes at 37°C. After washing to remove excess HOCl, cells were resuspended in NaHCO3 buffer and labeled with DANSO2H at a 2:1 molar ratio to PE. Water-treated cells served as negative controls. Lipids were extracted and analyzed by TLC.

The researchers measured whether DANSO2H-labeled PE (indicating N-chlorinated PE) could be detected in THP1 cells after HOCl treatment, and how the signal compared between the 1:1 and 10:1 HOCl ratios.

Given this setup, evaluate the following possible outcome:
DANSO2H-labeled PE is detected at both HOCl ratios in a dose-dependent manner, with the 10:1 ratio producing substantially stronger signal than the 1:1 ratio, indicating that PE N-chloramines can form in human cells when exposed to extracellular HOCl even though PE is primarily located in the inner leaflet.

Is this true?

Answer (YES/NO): YES